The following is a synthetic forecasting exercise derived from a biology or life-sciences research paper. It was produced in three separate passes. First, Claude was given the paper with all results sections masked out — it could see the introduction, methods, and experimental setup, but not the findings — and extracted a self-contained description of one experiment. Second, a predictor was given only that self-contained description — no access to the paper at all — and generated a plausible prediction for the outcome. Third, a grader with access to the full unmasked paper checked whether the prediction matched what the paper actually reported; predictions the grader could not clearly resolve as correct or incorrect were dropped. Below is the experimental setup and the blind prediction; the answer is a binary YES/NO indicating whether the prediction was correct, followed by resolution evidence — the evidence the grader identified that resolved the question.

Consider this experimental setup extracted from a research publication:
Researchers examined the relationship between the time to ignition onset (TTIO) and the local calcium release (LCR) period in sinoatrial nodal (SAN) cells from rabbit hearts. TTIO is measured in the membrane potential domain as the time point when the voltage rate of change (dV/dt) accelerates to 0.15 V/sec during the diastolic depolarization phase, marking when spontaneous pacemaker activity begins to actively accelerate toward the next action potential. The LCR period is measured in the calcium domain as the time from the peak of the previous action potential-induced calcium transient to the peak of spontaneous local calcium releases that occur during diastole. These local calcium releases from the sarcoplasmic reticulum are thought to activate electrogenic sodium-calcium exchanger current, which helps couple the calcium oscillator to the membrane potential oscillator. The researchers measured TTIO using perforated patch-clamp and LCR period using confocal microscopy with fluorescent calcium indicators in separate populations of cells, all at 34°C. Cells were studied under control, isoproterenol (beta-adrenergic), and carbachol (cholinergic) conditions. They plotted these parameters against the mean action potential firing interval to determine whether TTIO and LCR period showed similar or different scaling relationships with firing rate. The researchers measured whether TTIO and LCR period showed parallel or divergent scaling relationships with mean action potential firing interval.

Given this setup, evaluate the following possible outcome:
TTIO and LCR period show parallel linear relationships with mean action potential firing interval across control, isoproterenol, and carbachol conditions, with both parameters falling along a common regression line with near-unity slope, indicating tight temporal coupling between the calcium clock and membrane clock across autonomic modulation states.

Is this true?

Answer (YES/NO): NO